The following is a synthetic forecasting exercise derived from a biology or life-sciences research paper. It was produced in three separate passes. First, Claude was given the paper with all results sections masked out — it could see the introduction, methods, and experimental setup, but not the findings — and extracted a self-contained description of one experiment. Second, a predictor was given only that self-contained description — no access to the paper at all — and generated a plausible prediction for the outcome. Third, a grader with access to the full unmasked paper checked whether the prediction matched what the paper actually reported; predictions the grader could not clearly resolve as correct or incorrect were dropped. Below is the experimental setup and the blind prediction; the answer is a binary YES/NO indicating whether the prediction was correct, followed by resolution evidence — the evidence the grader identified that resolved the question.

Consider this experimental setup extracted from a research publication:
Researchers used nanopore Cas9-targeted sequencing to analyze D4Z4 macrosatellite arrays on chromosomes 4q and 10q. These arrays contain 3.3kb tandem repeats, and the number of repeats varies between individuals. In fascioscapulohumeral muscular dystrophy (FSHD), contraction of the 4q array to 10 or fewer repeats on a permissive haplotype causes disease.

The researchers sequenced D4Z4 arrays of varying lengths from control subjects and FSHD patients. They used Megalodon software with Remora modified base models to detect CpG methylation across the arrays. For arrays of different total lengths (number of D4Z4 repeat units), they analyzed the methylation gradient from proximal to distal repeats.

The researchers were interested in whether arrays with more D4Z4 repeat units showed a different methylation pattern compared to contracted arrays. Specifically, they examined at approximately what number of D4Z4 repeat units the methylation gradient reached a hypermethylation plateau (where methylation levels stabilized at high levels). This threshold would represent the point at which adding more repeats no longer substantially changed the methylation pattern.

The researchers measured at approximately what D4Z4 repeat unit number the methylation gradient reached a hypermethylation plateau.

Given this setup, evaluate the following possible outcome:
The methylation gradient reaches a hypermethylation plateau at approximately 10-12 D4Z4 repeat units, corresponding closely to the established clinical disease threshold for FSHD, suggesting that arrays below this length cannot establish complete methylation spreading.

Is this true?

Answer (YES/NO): YES